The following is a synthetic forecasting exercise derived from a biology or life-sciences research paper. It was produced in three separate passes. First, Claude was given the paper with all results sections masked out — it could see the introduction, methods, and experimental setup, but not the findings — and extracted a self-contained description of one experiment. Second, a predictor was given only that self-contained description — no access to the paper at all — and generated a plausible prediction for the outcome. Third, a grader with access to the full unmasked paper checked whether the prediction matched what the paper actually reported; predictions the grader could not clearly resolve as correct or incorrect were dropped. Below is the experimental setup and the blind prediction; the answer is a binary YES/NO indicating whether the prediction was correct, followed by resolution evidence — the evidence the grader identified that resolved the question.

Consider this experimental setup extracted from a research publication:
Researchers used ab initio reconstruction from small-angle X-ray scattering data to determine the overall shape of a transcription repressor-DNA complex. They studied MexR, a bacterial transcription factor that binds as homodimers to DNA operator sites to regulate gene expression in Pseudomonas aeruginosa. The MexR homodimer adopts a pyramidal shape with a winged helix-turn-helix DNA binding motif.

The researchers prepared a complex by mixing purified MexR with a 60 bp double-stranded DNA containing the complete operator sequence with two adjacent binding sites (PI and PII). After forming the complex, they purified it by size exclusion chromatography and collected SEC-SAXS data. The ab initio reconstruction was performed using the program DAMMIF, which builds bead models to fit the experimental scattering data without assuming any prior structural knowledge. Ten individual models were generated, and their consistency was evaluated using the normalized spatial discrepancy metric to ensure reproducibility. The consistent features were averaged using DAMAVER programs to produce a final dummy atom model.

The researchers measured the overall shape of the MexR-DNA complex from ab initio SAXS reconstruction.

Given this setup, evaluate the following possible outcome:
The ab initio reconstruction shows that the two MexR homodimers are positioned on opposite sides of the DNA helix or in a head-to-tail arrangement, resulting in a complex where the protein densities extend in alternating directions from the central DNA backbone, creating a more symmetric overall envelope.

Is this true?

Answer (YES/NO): NO